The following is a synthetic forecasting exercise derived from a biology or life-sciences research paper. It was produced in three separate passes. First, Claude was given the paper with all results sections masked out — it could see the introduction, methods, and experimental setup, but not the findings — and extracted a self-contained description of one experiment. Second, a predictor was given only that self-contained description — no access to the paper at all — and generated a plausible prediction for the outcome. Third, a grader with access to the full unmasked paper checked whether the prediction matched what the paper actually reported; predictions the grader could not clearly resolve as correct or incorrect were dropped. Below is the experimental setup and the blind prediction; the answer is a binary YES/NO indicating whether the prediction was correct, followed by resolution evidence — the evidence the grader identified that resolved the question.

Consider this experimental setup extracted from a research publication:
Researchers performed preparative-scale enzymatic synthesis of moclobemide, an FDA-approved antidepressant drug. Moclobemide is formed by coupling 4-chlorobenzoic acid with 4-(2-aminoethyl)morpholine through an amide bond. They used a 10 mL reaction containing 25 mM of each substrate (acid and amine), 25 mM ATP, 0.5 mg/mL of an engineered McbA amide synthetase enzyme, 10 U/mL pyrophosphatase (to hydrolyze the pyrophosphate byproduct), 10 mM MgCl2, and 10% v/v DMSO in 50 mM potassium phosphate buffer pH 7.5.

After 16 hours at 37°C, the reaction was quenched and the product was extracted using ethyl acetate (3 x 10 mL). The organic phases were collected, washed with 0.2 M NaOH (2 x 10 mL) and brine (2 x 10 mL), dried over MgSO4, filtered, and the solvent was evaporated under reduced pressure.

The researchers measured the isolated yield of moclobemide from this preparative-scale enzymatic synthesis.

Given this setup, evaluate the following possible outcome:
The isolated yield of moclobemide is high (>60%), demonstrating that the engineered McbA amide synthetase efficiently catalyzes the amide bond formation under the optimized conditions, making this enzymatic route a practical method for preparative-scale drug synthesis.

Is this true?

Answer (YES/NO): YES